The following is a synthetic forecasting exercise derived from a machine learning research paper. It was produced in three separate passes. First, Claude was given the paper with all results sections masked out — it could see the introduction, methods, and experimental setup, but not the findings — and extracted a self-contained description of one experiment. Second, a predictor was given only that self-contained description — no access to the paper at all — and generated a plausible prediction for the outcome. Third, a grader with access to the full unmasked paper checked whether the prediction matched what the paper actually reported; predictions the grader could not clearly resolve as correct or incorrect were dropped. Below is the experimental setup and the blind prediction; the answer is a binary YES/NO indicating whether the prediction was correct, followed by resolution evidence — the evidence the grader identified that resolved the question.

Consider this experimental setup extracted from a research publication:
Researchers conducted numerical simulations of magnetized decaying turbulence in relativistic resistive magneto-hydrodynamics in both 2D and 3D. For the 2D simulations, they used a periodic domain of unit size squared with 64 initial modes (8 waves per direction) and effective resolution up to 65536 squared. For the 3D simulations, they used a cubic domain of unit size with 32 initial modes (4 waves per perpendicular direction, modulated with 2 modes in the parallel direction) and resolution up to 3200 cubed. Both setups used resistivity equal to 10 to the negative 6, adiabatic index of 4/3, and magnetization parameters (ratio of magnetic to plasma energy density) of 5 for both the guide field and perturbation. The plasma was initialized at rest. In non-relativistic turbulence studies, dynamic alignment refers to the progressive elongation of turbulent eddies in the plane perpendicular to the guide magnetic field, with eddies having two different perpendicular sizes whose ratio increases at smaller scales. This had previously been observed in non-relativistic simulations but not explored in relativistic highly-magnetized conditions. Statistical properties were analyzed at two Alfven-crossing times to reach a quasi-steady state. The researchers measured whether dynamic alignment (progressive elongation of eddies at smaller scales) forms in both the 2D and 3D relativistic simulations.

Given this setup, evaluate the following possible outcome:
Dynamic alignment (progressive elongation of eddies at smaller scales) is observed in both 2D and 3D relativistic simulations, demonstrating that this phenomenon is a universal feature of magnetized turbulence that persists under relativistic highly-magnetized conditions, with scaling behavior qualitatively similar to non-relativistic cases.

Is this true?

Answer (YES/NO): YES